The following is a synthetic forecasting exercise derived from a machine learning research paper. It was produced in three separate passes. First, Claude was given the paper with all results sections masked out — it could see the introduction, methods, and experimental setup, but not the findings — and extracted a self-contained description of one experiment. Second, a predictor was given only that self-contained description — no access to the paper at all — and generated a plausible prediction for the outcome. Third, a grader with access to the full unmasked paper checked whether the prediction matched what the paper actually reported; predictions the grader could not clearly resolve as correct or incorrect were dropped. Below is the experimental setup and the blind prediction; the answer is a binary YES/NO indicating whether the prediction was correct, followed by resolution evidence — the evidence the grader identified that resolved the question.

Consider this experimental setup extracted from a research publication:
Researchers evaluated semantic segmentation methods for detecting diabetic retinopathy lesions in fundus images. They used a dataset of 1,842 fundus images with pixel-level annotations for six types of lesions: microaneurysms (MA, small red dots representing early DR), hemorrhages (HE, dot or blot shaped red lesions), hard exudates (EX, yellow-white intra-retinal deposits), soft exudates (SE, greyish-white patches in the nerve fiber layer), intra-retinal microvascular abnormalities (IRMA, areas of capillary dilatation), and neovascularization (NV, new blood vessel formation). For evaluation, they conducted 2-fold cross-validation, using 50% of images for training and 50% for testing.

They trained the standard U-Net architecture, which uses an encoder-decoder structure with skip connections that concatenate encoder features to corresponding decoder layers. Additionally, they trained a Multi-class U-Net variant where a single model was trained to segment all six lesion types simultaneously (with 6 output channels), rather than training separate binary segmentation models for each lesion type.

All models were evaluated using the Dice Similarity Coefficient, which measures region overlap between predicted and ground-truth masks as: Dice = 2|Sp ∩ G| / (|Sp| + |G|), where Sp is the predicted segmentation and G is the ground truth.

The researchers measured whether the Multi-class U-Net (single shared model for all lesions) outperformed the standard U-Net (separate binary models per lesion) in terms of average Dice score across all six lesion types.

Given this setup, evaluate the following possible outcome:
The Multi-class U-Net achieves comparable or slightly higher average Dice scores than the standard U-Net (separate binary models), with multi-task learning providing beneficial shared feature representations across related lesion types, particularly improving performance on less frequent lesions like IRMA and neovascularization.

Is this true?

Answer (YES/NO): NO